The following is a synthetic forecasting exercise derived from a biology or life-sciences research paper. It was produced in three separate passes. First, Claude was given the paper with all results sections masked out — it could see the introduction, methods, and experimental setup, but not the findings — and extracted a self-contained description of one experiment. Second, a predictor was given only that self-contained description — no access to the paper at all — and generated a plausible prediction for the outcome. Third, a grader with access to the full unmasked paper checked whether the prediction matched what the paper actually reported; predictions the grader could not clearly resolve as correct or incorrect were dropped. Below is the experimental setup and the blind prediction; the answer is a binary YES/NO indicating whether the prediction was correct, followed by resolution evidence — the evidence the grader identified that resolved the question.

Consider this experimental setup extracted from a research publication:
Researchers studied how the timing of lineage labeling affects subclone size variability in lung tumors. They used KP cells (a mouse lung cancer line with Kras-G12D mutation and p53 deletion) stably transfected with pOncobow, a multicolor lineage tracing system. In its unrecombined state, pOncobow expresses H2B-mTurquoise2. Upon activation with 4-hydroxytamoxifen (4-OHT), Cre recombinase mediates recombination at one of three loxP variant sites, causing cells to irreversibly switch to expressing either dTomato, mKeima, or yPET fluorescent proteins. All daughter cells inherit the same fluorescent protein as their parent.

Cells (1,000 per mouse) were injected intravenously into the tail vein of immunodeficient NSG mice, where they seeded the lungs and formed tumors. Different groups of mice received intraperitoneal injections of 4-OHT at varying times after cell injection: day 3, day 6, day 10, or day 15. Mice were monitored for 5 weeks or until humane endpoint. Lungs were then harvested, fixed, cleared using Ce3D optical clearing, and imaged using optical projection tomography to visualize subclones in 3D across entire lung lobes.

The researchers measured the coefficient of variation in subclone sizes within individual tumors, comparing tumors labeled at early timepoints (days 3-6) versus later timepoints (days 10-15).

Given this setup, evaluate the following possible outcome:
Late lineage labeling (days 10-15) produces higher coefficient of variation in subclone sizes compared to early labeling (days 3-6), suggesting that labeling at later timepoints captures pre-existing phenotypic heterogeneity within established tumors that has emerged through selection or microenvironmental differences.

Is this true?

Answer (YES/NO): NO